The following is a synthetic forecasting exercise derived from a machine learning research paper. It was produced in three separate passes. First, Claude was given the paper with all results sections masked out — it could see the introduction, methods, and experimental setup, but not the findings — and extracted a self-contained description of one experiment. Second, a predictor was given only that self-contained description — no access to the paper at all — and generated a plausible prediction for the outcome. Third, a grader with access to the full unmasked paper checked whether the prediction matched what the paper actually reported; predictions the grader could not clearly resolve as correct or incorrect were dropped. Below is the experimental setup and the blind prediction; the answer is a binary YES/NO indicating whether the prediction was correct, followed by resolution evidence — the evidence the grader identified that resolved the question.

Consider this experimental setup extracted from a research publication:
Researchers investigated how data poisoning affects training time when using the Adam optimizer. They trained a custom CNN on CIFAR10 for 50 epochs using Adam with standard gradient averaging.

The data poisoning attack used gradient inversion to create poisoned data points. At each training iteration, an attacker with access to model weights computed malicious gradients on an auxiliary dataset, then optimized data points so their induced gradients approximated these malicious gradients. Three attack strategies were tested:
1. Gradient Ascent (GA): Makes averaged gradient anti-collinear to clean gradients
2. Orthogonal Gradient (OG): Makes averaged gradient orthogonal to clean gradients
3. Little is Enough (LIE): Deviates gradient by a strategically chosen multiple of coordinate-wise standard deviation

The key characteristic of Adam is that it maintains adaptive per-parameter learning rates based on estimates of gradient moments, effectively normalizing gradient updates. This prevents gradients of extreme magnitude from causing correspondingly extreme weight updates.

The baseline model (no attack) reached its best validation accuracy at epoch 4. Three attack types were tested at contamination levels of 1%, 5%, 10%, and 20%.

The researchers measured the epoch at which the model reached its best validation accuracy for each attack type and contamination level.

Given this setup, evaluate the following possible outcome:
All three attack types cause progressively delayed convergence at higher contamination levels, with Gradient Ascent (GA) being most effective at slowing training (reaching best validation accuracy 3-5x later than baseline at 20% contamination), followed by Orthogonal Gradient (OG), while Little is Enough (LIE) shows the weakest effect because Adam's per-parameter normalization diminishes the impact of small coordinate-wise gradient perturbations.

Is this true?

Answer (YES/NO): NO